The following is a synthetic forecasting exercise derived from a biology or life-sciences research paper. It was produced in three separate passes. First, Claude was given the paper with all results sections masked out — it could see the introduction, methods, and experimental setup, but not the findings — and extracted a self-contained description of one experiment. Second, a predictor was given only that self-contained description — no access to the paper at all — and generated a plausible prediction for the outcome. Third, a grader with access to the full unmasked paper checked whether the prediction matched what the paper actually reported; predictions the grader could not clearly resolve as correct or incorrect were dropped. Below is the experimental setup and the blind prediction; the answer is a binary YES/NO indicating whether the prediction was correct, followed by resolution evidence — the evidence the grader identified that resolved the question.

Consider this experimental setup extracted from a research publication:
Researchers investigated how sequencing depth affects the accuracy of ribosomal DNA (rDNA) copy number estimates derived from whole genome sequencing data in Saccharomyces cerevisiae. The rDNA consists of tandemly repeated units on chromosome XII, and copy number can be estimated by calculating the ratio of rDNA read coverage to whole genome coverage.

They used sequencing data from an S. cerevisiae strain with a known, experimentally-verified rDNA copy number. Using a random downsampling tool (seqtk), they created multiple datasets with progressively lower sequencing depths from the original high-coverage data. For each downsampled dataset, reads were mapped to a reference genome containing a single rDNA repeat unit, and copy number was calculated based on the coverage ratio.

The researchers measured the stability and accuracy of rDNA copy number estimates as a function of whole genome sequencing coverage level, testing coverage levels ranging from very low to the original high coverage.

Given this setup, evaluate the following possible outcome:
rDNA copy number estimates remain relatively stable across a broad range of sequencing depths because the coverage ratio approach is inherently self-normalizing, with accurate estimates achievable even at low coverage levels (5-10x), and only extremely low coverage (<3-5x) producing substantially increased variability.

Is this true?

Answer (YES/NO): NO